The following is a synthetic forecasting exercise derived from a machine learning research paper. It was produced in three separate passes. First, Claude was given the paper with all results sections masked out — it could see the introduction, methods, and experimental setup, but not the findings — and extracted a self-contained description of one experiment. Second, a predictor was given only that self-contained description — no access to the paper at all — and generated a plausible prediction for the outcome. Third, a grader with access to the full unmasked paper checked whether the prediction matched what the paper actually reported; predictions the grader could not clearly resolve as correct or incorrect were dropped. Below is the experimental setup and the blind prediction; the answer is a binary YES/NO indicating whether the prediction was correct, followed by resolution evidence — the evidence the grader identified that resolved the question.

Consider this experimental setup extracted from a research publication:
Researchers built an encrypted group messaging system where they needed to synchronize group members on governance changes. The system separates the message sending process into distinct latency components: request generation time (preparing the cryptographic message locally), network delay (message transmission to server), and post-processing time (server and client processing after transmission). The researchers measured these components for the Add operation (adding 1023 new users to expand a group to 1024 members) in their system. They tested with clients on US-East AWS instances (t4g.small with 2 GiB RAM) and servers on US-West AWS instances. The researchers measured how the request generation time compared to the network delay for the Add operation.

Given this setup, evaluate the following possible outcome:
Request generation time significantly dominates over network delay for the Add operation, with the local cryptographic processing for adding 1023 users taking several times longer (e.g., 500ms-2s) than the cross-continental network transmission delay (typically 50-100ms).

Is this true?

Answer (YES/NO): NO